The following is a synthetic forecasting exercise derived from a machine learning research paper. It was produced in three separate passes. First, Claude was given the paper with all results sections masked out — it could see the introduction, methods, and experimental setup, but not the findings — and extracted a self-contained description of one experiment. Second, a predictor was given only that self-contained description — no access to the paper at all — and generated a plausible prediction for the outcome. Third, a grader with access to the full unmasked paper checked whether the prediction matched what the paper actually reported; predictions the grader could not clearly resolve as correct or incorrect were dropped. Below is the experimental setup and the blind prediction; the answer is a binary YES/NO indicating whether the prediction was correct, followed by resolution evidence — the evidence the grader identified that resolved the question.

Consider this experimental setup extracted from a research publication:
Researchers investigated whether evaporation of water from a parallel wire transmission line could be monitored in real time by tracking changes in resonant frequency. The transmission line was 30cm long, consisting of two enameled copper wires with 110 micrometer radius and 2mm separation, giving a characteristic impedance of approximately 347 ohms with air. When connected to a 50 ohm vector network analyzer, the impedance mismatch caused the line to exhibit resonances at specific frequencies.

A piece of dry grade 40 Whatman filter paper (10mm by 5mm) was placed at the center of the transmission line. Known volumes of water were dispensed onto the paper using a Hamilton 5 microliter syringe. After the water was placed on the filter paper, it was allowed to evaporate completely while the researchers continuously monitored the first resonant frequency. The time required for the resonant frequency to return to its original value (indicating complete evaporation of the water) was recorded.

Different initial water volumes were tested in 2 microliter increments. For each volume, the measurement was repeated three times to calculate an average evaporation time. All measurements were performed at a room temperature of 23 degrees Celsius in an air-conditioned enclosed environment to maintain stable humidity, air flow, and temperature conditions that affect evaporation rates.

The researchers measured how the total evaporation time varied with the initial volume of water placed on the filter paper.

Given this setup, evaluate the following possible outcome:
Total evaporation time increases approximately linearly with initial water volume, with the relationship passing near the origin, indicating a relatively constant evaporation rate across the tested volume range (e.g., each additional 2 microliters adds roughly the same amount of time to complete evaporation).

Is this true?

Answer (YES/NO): YES